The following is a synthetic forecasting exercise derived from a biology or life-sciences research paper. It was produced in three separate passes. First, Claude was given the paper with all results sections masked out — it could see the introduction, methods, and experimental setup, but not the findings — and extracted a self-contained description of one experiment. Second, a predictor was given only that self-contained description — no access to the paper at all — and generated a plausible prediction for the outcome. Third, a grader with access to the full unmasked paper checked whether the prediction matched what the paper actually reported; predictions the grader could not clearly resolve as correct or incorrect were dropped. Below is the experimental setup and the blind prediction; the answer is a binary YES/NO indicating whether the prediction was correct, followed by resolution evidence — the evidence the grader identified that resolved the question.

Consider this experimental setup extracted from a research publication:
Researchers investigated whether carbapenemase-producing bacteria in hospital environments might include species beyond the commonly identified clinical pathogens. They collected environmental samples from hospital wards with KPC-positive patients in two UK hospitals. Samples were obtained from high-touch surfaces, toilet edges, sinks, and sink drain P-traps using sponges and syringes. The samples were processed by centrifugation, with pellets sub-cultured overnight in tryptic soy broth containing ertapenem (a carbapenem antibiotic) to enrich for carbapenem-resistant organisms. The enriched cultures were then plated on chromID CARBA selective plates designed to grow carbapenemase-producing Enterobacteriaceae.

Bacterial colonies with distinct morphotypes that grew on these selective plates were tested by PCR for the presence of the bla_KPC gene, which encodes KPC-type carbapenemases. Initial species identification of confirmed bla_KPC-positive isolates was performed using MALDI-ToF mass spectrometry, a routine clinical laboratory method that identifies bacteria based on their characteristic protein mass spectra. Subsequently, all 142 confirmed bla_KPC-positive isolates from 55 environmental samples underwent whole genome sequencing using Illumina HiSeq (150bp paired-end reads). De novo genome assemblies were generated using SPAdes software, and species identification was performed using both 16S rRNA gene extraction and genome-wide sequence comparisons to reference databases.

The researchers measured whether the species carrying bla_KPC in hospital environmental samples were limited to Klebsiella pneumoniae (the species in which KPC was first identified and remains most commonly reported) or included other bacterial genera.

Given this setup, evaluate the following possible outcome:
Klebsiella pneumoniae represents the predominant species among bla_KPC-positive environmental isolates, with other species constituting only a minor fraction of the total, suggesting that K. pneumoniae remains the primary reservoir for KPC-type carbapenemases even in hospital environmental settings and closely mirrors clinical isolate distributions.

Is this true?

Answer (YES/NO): NO